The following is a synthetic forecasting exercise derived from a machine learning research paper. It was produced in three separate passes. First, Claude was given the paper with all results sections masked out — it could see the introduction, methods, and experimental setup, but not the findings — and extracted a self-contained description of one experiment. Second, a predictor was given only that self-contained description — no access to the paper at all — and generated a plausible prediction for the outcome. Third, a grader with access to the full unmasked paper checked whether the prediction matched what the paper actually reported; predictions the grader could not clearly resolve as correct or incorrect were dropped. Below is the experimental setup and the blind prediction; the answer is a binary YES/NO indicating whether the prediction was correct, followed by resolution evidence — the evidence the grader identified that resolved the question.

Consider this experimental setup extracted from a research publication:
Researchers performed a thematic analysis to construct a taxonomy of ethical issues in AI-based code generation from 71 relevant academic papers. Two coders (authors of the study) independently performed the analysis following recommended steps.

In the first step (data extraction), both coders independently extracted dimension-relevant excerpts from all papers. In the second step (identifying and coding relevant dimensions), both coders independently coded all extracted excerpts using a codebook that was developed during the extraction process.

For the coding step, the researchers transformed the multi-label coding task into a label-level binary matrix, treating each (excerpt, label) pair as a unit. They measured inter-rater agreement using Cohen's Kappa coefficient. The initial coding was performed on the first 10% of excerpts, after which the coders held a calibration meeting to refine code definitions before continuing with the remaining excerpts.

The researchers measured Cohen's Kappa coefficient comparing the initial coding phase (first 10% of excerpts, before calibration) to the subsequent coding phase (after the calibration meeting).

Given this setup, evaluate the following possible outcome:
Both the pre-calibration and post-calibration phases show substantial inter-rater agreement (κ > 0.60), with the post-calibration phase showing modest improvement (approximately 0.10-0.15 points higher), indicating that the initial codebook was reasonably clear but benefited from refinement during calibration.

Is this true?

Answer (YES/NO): NO